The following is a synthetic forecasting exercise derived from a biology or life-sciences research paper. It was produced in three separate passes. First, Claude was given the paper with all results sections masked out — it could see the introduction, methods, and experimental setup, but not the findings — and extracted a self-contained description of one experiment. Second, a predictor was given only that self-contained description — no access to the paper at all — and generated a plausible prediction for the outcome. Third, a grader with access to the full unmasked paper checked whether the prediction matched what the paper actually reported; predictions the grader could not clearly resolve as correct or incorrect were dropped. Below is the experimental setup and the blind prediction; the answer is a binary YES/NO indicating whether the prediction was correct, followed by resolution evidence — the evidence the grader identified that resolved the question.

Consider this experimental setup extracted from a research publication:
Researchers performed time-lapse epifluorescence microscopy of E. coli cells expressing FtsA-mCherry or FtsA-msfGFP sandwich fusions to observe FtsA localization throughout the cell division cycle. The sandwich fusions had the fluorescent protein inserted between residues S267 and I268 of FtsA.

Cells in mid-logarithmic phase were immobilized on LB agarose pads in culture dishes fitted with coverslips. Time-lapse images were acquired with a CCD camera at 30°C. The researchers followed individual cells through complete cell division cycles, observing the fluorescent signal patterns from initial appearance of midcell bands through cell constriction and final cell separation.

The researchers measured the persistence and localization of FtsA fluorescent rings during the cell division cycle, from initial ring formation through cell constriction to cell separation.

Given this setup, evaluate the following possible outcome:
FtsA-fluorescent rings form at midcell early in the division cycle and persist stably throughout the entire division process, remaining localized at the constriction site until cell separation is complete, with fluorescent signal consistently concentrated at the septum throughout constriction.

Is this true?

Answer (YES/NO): NO